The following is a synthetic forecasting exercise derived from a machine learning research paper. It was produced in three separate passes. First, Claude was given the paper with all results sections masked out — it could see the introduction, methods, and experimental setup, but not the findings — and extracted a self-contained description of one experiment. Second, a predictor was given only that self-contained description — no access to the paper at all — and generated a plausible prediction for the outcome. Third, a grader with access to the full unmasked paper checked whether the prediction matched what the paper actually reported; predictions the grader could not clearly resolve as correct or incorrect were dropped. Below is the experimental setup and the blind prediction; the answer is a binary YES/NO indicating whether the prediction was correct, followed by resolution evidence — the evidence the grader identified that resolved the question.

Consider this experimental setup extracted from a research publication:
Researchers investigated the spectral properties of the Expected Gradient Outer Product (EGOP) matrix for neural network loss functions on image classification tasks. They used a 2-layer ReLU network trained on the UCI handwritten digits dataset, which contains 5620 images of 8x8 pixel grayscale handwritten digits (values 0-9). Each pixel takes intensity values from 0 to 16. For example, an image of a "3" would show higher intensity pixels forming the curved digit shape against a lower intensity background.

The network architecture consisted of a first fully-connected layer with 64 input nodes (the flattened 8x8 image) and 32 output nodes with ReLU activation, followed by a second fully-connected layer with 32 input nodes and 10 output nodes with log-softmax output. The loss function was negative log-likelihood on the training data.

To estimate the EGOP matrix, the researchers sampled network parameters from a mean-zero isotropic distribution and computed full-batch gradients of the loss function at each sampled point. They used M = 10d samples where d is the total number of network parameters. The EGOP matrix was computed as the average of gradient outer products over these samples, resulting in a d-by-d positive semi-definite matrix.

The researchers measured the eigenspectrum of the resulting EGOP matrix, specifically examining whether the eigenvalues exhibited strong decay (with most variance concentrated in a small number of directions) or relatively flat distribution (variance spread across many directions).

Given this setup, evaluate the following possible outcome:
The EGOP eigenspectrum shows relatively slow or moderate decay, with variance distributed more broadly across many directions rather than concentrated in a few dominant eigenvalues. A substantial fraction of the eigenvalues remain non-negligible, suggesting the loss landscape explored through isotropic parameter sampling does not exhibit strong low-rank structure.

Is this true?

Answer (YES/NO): NO